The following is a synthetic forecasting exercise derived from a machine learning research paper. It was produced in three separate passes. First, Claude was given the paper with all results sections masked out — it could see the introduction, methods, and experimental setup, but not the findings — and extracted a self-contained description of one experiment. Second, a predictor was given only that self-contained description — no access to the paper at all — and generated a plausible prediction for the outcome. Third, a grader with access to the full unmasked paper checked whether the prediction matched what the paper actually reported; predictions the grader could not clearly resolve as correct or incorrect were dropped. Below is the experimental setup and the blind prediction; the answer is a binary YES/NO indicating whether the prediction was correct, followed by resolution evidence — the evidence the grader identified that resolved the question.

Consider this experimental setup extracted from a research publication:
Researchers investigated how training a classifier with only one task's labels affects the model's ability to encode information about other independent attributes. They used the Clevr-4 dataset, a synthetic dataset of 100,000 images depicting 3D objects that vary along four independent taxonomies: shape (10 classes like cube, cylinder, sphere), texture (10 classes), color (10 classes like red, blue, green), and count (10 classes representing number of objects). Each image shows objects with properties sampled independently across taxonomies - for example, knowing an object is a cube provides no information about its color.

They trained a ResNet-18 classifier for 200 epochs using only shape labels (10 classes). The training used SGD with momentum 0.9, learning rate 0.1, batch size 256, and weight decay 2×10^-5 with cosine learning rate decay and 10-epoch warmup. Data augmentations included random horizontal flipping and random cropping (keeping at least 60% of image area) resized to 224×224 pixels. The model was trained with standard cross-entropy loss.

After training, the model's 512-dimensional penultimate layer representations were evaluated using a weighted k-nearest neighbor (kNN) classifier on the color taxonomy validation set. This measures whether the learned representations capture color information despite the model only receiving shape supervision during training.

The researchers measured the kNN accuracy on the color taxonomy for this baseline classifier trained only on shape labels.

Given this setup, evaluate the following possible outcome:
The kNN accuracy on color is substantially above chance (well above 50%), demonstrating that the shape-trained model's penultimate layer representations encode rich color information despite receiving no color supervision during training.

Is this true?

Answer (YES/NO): NO